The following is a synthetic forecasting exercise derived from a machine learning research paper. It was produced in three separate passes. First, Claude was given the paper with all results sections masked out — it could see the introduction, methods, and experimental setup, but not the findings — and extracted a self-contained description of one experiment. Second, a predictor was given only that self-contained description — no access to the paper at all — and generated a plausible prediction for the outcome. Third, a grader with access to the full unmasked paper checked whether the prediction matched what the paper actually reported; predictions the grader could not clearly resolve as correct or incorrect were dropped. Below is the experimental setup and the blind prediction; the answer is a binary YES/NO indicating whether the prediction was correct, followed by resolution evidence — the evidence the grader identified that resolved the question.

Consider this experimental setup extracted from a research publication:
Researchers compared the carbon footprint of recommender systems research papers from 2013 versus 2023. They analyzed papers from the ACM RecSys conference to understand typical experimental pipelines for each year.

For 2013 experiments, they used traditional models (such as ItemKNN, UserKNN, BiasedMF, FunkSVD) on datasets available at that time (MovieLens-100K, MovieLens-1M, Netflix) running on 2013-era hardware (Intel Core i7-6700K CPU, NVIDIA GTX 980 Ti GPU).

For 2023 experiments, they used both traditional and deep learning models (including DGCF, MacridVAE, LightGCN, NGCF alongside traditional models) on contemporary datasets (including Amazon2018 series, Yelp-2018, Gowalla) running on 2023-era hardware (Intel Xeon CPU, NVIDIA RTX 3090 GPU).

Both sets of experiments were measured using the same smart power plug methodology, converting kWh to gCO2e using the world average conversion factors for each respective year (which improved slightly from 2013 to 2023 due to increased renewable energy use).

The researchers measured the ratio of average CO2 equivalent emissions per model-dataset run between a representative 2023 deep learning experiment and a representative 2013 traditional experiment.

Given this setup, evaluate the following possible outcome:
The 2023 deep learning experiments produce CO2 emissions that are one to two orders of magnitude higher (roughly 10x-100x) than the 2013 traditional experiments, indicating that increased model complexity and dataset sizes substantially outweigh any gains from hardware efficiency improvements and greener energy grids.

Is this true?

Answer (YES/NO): YES